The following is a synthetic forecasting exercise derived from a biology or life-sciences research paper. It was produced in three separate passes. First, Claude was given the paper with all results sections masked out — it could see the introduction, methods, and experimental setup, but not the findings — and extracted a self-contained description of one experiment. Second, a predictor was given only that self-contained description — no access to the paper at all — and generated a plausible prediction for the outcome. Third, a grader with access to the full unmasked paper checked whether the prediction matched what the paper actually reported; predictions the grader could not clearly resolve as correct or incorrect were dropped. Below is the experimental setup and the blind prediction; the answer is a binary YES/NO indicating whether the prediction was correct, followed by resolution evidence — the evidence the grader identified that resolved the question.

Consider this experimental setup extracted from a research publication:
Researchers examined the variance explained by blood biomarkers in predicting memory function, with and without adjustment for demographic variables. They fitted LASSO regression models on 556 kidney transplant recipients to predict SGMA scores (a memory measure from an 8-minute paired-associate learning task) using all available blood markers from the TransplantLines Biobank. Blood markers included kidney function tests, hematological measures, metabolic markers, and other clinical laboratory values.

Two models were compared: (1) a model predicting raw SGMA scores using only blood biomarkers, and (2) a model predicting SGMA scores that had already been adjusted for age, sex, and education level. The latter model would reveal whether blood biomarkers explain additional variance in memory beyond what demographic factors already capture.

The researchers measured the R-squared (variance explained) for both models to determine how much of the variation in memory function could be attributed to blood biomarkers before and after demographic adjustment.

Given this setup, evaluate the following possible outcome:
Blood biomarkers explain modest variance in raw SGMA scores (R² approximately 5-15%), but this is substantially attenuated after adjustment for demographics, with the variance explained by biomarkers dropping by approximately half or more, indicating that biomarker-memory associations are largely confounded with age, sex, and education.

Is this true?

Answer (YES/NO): NO